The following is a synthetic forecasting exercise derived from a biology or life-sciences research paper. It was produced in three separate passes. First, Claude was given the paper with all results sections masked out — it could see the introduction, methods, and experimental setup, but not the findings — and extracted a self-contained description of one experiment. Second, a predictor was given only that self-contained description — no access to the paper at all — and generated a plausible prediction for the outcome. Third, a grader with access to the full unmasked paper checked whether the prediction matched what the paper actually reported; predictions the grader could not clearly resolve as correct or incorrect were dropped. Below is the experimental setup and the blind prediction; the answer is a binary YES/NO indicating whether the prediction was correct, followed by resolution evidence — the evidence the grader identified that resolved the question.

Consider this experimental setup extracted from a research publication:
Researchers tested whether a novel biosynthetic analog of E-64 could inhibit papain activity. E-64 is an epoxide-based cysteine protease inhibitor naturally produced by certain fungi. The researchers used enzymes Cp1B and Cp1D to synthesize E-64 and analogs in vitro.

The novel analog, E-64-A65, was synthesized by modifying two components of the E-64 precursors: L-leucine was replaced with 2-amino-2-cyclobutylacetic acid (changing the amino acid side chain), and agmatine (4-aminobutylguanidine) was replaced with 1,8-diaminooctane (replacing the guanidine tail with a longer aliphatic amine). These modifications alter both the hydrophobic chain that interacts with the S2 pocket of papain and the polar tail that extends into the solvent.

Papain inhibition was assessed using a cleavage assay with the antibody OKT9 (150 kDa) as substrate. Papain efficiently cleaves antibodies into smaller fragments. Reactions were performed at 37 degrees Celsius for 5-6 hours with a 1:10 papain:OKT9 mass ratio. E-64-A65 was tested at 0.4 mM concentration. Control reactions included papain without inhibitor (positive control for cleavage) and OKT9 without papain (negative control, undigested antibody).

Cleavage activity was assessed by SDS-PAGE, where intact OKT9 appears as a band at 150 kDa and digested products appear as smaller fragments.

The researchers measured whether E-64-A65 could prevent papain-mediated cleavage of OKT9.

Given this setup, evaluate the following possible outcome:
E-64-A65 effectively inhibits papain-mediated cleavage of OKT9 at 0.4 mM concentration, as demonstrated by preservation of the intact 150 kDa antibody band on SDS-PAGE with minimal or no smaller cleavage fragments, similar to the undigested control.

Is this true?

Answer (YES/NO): YES